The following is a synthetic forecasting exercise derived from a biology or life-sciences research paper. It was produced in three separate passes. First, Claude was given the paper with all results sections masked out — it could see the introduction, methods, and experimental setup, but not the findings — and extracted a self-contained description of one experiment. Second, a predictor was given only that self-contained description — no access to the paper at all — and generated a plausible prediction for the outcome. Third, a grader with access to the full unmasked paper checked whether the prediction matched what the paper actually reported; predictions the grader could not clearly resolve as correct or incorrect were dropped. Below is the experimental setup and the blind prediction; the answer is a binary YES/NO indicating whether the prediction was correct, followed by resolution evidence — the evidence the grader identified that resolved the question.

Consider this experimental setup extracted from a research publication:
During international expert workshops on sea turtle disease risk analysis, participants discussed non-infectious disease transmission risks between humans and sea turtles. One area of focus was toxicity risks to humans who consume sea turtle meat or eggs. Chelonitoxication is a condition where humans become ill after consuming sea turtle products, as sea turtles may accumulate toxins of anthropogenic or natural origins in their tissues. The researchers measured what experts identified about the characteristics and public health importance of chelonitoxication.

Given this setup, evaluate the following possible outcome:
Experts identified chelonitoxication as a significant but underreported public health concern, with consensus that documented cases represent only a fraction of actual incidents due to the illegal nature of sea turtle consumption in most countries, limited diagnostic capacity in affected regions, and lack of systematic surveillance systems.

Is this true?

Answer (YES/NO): NO